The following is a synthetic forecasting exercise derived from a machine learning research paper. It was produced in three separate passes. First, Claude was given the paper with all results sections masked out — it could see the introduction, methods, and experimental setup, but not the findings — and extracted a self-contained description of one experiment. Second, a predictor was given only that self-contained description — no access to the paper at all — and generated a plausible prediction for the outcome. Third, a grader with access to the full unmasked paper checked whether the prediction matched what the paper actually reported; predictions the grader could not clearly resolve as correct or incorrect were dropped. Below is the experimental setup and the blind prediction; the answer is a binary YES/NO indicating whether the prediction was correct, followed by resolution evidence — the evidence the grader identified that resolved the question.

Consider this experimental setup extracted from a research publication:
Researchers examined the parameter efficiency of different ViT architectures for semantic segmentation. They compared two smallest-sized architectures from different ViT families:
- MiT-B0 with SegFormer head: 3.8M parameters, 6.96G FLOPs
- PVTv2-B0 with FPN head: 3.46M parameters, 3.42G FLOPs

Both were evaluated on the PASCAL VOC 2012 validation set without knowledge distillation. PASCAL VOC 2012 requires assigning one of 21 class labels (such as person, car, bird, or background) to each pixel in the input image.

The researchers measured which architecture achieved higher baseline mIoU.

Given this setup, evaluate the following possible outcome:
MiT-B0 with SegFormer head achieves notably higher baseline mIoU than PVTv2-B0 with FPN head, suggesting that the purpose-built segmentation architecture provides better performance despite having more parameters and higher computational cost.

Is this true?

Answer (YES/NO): YES